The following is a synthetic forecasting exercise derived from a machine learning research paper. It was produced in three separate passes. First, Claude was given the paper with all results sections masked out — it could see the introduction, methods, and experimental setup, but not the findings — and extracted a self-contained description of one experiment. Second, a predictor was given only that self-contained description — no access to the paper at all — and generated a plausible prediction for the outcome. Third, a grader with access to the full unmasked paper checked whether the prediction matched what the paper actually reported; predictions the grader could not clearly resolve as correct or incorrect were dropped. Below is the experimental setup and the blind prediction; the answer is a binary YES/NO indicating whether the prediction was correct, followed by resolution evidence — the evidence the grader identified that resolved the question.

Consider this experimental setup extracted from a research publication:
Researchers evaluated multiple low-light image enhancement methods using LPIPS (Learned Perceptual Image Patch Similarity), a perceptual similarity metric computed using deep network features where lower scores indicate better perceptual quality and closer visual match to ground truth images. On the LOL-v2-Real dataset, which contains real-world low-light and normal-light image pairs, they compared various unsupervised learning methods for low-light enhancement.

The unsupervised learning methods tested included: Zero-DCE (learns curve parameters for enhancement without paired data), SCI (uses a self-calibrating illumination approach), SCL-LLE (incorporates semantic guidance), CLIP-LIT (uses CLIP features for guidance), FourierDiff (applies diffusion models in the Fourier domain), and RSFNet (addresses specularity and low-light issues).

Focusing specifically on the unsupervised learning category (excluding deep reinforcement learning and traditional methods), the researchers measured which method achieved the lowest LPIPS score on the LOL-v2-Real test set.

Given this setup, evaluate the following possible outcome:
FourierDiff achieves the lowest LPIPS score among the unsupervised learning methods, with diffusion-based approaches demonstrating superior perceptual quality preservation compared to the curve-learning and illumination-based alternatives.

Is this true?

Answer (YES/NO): NO